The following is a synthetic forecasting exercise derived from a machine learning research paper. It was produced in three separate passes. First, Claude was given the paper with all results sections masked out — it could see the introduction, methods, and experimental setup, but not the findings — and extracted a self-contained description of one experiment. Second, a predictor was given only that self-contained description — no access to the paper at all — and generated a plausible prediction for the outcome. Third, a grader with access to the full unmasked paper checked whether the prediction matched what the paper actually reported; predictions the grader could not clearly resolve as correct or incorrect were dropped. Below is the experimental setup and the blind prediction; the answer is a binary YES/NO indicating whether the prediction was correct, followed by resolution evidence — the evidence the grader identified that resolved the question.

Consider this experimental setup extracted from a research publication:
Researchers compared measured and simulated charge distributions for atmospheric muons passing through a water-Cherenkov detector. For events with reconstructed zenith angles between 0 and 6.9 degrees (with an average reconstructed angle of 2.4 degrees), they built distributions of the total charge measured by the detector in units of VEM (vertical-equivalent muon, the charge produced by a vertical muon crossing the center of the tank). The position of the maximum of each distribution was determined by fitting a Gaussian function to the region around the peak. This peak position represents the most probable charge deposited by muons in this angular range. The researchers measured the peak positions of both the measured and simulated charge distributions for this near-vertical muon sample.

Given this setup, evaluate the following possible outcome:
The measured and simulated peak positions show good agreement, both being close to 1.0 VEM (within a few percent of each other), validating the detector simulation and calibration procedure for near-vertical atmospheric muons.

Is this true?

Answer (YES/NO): YES